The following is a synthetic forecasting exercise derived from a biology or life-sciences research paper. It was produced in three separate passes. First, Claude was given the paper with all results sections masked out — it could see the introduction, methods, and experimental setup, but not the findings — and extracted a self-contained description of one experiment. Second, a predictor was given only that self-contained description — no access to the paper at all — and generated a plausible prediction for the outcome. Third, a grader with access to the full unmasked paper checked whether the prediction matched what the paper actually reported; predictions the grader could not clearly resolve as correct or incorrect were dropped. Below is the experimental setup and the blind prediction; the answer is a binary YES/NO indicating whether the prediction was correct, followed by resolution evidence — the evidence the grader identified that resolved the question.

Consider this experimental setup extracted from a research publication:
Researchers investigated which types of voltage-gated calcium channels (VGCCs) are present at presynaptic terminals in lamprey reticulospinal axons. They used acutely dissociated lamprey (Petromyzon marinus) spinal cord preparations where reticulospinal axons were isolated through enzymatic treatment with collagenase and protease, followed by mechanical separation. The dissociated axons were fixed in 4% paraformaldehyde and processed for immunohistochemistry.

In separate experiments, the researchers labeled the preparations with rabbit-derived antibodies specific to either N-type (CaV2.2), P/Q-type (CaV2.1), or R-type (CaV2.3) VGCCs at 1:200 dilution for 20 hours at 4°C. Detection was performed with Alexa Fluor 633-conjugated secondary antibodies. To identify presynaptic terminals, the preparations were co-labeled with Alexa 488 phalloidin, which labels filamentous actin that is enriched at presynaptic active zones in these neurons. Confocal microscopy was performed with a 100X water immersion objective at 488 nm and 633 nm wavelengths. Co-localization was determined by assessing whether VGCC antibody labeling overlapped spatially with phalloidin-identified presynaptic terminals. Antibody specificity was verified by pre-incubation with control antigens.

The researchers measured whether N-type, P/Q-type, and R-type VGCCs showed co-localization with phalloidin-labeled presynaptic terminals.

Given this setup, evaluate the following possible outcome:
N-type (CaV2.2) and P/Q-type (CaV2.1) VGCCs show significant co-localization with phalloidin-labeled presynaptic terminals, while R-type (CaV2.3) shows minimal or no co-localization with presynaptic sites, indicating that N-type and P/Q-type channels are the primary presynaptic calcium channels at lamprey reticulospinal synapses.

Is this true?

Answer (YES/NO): NO